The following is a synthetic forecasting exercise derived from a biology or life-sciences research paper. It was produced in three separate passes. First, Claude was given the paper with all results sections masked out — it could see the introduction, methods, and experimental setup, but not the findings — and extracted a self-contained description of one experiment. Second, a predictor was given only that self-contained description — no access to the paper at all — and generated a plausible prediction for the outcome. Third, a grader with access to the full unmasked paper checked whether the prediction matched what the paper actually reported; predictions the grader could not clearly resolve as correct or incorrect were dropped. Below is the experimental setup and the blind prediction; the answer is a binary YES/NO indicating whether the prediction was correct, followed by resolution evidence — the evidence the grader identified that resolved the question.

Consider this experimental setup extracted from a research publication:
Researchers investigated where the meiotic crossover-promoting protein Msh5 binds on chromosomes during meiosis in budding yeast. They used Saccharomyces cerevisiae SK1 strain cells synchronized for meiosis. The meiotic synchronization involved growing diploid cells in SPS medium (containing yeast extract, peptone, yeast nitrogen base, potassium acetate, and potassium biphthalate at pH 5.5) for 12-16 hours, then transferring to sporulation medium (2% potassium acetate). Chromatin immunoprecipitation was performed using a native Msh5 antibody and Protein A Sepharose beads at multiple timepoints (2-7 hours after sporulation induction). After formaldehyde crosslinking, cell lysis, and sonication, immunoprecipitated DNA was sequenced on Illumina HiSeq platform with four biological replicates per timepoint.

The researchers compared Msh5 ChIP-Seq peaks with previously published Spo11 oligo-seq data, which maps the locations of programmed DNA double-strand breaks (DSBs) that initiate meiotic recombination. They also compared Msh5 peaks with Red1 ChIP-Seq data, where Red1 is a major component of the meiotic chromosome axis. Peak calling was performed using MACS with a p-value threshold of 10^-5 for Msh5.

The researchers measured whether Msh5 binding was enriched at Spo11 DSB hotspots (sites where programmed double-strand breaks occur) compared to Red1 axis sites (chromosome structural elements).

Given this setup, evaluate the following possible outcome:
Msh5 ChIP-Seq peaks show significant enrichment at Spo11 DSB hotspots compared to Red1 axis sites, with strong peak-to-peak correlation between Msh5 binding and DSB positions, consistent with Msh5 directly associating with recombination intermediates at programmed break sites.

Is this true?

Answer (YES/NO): YES